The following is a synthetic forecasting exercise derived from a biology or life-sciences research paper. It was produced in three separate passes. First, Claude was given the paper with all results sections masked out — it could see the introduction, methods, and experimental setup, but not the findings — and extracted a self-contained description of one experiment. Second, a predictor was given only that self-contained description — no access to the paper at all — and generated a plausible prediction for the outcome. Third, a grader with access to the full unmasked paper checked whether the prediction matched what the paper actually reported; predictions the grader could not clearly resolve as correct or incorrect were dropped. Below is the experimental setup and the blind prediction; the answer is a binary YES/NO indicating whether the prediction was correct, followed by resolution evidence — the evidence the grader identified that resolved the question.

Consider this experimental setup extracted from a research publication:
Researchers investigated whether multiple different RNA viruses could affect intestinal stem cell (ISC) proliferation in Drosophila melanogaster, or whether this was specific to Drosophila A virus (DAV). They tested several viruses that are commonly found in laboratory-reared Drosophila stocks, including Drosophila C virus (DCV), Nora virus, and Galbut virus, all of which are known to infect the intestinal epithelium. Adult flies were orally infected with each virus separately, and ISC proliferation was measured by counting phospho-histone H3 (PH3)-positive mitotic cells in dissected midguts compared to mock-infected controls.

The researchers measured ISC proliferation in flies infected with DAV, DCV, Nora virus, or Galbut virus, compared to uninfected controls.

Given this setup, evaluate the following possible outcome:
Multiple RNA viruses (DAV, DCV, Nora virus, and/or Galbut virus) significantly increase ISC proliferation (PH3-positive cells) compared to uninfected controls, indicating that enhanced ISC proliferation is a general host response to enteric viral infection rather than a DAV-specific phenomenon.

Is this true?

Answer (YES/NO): YES